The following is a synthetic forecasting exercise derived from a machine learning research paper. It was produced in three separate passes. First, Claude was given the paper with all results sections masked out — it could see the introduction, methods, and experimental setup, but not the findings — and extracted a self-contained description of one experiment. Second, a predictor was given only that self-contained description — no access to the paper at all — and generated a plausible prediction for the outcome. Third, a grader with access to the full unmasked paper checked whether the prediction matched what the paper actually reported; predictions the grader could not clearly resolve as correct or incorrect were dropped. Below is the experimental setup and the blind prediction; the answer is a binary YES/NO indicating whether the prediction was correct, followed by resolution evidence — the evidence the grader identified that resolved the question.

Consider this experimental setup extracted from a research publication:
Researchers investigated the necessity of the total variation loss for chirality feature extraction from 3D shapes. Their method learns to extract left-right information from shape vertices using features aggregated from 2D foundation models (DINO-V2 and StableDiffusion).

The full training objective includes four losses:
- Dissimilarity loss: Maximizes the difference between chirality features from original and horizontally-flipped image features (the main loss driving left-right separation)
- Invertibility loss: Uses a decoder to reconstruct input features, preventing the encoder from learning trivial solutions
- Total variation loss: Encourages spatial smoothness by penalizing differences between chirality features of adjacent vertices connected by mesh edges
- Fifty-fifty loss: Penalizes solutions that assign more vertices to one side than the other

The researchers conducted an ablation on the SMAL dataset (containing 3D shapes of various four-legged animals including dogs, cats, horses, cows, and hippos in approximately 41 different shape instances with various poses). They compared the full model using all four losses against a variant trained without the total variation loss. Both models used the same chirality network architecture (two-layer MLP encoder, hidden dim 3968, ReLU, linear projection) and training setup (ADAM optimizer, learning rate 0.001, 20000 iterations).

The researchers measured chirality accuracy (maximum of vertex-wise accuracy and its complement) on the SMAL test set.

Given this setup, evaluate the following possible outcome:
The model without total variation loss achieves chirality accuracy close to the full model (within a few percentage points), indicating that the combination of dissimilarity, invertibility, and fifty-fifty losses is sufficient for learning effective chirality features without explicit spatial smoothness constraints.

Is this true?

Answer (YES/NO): NO